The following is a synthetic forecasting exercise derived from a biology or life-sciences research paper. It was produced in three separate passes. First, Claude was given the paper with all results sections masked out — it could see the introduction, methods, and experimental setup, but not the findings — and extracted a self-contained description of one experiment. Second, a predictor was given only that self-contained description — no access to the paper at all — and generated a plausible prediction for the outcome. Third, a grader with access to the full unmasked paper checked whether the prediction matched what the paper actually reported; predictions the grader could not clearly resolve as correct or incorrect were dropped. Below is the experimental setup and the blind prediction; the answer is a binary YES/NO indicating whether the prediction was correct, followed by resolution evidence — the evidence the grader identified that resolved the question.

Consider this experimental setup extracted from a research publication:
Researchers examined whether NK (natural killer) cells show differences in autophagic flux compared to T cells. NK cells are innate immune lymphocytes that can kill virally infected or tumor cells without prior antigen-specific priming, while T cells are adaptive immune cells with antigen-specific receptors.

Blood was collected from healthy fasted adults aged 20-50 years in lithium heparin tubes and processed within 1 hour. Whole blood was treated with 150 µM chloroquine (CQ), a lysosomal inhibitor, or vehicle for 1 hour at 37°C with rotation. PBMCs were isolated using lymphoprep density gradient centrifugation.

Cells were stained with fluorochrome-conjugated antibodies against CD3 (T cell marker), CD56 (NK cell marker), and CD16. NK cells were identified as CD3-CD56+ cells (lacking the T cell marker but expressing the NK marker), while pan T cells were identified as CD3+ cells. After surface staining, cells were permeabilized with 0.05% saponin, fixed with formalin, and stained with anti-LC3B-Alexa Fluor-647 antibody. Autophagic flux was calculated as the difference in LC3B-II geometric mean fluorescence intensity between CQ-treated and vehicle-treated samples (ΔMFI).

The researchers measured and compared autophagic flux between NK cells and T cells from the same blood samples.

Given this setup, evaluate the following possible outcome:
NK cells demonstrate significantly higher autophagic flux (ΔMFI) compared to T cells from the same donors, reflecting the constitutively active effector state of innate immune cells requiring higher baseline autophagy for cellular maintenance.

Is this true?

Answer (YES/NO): NO